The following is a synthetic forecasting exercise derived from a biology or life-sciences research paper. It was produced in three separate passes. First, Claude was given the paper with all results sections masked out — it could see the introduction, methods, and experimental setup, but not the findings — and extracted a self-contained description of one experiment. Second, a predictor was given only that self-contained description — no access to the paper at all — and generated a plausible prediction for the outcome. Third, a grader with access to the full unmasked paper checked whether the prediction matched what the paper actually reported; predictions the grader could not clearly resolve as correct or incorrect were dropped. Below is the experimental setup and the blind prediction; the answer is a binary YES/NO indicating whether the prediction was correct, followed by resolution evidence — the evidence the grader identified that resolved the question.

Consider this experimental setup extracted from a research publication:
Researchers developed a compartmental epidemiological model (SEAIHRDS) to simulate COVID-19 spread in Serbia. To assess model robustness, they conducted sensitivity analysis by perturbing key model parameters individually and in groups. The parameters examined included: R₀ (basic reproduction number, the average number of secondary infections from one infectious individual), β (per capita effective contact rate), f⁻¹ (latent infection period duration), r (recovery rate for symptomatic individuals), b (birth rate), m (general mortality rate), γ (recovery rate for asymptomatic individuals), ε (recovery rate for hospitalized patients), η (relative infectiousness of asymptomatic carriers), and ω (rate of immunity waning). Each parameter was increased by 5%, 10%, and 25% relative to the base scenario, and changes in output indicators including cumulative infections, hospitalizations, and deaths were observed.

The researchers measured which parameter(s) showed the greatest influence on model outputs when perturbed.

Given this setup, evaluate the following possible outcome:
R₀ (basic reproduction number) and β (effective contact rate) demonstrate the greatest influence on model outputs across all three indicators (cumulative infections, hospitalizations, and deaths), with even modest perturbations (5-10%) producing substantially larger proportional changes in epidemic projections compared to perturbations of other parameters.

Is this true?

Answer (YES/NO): NO